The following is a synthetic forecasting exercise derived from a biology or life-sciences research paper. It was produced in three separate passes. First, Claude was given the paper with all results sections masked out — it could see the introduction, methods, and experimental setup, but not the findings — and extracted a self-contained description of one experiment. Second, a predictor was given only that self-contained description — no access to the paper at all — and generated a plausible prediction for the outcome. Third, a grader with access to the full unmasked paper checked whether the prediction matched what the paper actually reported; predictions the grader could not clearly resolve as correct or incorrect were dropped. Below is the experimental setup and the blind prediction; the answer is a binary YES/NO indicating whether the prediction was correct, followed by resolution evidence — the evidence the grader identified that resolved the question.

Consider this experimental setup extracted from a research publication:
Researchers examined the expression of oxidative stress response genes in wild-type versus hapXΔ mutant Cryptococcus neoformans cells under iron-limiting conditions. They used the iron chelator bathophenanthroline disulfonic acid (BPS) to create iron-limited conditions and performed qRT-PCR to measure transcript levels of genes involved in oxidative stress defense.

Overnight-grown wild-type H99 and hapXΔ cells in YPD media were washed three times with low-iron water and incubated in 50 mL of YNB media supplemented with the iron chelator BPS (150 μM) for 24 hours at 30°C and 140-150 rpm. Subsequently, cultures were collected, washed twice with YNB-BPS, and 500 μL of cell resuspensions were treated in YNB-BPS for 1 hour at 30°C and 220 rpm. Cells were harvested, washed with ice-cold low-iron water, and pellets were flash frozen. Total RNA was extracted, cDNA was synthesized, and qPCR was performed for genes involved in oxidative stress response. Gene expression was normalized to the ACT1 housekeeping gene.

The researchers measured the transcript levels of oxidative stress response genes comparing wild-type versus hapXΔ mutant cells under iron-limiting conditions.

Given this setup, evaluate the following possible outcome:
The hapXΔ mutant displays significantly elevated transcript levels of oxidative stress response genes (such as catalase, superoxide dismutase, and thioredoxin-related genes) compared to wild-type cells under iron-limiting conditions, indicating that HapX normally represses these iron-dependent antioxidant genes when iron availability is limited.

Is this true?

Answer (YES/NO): YES